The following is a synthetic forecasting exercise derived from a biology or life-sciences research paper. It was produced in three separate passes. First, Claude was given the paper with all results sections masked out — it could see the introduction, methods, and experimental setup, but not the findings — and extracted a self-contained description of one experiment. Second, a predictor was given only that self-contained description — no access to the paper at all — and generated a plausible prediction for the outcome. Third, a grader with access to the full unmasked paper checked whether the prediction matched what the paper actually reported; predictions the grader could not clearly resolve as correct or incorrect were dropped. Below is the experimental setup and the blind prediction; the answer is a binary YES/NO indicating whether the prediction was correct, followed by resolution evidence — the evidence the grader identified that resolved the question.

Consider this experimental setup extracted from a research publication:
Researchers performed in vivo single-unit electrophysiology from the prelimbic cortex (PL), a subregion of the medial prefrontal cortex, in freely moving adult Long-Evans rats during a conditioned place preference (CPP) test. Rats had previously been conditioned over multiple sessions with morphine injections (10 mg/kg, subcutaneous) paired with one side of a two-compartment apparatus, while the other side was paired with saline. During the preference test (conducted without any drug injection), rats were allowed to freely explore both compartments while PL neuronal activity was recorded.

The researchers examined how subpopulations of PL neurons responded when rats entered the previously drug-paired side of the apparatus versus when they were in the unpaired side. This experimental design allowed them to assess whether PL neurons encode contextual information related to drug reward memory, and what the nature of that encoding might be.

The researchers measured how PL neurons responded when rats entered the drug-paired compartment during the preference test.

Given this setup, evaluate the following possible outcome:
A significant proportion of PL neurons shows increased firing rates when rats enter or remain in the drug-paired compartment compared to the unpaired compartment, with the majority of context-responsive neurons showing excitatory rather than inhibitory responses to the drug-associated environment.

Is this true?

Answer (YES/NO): NO